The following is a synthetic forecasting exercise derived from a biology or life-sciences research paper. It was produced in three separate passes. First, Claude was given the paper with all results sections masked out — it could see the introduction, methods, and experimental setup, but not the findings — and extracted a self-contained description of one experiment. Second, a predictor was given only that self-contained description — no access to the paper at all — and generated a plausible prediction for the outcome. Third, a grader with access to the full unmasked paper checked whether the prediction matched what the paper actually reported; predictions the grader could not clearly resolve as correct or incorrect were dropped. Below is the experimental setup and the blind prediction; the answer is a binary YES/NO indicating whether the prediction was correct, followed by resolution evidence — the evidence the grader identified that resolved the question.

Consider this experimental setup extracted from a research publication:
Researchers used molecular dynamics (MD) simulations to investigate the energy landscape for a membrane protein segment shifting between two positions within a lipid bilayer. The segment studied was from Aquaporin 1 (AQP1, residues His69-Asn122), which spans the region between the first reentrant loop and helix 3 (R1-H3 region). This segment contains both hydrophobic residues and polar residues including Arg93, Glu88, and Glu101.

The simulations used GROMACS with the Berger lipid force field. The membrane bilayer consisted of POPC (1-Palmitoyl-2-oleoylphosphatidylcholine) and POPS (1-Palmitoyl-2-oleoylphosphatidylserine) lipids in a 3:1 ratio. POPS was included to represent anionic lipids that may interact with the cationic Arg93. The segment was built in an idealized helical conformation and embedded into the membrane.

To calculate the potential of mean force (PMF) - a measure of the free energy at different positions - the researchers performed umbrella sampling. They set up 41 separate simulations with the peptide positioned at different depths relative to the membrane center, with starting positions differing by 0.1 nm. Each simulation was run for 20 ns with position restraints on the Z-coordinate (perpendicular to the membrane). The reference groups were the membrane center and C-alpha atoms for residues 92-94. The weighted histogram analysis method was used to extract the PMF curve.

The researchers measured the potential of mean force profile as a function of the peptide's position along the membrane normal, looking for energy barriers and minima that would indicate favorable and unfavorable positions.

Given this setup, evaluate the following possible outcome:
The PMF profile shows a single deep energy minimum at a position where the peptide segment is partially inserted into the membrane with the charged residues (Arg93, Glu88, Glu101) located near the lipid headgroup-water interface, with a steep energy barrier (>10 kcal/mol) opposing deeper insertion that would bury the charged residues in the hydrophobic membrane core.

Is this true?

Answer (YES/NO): NO